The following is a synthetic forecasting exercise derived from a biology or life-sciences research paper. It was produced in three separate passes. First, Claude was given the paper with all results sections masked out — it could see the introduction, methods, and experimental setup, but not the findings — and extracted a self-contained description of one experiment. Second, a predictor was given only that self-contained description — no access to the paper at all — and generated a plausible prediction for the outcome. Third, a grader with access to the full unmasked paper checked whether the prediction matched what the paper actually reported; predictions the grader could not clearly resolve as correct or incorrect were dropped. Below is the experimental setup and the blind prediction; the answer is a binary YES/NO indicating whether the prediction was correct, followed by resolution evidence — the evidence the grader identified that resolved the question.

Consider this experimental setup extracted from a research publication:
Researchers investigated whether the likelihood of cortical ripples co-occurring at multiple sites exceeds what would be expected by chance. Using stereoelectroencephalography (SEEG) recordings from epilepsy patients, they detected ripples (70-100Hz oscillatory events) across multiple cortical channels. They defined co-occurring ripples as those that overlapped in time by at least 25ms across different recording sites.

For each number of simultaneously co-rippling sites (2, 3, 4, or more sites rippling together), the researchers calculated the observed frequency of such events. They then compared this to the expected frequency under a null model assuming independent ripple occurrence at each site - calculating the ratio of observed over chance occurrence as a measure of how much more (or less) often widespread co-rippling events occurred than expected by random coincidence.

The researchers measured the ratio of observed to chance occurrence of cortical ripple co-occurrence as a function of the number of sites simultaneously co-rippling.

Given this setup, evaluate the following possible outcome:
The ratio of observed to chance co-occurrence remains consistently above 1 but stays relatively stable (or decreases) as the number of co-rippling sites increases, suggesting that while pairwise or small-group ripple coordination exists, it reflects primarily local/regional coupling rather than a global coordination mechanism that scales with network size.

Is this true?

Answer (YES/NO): NO